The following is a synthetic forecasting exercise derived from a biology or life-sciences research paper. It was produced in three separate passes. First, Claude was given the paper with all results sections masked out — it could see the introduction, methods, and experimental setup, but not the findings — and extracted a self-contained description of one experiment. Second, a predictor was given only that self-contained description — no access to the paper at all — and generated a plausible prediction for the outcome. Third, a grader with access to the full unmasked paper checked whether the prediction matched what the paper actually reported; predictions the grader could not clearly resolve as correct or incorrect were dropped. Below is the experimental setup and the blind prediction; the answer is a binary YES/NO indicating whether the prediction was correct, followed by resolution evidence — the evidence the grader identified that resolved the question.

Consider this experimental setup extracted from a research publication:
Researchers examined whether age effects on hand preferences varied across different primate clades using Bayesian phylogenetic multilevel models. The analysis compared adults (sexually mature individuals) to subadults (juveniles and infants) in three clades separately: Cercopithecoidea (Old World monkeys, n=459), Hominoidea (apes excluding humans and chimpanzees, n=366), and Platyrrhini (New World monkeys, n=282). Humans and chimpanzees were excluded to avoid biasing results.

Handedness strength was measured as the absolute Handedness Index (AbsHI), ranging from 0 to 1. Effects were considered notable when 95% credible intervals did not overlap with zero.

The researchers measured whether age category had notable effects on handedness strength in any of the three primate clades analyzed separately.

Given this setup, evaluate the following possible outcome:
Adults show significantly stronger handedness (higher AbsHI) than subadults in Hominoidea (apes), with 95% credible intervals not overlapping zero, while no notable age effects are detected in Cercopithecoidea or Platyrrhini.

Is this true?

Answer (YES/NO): YES